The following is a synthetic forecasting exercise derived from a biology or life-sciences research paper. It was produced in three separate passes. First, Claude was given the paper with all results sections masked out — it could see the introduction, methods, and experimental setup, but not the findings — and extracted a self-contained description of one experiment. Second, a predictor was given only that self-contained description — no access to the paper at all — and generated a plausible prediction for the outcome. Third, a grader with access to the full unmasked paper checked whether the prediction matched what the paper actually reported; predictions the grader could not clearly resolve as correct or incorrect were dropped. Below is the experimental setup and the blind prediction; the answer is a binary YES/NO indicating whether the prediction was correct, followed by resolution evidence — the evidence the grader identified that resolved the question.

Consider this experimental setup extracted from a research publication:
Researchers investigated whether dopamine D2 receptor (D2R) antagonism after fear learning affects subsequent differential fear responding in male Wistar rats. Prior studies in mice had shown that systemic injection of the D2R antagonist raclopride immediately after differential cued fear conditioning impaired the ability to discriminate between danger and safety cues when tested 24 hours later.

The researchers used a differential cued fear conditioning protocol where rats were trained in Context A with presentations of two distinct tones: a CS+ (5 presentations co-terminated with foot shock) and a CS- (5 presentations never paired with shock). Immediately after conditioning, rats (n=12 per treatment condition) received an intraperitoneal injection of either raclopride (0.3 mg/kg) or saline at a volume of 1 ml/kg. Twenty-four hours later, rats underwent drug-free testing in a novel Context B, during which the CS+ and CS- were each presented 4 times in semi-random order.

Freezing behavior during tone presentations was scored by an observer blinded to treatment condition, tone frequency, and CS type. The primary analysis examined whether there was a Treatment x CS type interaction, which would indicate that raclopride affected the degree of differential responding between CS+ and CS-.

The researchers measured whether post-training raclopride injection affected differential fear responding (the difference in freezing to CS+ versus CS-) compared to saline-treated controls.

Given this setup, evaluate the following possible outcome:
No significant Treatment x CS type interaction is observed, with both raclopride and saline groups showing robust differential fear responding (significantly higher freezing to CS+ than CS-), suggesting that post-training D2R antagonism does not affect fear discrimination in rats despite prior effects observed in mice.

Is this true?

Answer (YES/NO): YES